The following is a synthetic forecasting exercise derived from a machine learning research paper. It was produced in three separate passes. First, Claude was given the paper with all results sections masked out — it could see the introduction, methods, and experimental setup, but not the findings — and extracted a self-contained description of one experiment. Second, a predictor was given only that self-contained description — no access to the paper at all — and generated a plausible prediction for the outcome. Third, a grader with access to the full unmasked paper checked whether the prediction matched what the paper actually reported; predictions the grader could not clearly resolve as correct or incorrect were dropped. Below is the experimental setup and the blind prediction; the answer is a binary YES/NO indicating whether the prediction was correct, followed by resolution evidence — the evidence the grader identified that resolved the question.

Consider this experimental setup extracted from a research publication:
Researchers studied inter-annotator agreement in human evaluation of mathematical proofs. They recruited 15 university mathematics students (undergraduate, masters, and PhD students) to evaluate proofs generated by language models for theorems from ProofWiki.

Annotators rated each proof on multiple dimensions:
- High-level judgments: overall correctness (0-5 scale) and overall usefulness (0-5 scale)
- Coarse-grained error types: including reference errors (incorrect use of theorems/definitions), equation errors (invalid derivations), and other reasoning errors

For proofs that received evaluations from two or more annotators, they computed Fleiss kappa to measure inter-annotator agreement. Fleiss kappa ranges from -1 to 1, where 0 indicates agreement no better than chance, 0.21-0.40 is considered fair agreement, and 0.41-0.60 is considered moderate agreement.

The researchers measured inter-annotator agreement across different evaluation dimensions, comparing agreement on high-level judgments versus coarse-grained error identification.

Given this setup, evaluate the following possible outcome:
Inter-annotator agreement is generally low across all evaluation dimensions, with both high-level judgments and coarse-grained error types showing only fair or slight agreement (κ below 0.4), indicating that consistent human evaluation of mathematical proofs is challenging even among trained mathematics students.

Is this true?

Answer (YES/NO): NO